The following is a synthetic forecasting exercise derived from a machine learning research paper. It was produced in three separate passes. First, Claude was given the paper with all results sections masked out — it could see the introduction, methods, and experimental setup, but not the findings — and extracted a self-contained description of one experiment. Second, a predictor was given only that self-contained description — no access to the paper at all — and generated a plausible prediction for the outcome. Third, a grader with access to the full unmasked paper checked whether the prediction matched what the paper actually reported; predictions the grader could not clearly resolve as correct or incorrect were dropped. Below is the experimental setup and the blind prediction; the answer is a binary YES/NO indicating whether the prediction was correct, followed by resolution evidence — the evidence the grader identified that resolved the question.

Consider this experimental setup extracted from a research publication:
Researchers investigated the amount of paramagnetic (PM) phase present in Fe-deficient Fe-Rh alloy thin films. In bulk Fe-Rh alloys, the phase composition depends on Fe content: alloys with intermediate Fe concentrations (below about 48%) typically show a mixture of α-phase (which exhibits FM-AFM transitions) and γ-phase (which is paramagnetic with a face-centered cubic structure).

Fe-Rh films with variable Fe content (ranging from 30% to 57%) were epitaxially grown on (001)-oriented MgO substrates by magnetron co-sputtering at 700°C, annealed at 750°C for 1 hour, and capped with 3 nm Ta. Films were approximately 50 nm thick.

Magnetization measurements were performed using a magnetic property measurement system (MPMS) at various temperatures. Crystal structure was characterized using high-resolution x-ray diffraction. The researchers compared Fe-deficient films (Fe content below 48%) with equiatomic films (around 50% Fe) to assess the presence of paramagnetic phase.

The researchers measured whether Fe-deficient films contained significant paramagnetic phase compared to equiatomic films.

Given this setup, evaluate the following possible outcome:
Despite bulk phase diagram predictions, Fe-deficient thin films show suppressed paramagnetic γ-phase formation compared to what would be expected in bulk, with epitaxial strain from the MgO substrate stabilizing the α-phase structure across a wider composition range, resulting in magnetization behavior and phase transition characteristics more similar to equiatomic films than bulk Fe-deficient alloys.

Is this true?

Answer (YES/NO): YES